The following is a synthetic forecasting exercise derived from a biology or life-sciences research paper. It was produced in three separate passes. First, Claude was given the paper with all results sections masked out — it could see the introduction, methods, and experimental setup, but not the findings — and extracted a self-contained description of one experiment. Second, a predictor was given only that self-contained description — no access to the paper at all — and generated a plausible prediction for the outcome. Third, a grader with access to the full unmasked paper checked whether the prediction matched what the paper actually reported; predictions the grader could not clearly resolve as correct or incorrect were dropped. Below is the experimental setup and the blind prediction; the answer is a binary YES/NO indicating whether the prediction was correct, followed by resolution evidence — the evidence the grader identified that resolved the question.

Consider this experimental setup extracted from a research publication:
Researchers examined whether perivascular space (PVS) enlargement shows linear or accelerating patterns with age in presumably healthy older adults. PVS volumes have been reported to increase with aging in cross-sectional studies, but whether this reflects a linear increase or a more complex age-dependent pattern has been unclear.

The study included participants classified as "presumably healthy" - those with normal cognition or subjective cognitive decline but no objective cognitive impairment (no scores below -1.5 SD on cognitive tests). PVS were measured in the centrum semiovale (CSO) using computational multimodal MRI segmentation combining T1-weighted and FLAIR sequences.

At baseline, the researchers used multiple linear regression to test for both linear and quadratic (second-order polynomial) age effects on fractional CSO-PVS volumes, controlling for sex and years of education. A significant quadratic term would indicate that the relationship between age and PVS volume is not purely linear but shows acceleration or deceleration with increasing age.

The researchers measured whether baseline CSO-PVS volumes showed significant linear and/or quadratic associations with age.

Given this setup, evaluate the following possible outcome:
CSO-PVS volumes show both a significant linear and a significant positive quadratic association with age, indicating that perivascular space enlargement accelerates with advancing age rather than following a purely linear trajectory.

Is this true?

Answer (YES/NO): NO